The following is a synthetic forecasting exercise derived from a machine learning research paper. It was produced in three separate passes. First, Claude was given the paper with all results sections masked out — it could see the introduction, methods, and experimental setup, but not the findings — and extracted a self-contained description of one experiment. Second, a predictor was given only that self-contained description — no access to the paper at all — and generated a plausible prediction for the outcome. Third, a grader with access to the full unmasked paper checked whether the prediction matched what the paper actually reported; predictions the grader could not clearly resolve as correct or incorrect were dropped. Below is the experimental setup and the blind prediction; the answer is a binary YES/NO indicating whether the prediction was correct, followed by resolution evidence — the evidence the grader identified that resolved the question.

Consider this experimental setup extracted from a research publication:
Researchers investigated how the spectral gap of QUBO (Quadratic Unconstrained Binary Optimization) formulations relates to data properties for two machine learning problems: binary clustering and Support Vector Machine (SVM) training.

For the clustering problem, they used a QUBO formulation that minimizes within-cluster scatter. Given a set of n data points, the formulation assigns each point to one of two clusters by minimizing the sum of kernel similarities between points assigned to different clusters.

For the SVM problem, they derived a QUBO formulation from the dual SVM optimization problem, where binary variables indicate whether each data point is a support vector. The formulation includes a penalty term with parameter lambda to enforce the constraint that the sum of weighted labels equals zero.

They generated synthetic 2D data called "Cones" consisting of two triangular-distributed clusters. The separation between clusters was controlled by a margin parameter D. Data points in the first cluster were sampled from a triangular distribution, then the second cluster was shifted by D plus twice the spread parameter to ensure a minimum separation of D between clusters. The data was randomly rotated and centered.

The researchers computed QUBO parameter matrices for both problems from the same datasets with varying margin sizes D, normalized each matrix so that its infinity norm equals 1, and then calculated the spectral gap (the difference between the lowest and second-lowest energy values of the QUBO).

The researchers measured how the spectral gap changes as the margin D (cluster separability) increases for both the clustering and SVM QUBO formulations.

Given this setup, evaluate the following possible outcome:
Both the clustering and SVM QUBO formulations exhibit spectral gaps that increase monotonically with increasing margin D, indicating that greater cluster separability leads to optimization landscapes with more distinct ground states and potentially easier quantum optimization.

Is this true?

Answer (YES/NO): NO